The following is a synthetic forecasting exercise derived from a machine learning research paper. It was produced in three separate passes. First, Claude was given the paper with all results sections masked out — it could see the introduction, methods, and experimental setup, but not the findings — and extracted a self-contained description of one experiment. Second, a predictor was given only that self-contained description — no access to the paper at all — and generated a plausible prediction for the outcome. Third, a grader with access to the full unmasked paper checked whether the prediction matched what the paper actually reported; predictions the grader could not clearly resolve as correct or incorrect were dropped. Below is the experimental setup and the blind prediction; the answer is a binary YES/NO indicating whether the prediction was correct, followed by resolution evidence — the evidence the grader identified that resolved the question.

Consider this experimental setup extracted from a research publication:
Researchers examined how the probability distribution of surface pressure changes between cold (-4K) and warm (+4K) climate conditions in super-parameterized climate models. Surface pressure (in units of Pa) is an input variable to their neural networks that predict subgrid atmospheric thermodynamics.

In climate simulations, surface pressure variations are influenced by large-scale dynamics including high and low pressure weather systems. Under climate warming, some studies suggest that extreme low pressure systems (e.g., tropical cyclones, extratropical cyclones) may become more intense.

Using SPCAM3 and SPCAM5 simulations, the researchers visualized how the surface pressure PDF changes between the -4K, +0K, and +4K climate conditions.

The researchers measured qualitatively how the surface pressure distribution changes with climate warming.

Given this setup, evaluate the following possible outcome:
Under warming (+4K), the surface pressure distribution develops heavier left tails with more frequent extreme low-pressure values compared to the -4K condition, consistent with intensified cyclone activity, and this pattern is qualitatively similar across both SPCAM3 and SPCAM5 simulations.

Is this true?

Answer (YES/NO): NO